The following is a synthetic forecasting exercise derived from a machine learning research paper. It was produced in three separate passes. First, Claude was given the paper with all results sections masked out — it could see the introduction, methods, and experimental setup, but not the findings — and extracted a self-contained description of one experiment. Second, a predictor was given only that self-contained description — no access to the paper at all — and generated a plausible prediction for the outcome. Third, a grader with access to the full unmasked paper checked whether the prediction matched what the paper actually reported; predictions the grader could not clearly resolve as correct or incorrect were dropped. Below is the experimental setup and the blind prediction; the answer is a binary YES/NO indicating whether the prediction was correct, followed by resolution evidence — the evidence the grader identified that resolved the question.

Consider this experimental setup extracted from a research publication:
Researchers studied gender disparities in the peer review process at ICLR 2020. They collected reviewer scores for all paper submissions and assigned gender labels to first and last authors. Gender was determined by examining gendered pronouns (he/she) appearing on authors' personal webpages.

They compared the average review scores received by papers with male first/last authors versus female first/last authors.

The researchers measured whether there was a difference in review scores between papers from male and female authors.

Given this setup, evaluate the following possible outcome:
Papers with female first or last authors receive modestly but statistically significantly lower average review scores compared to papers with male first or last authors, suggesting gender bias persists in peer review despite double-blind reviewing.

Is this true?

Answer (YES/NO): NO